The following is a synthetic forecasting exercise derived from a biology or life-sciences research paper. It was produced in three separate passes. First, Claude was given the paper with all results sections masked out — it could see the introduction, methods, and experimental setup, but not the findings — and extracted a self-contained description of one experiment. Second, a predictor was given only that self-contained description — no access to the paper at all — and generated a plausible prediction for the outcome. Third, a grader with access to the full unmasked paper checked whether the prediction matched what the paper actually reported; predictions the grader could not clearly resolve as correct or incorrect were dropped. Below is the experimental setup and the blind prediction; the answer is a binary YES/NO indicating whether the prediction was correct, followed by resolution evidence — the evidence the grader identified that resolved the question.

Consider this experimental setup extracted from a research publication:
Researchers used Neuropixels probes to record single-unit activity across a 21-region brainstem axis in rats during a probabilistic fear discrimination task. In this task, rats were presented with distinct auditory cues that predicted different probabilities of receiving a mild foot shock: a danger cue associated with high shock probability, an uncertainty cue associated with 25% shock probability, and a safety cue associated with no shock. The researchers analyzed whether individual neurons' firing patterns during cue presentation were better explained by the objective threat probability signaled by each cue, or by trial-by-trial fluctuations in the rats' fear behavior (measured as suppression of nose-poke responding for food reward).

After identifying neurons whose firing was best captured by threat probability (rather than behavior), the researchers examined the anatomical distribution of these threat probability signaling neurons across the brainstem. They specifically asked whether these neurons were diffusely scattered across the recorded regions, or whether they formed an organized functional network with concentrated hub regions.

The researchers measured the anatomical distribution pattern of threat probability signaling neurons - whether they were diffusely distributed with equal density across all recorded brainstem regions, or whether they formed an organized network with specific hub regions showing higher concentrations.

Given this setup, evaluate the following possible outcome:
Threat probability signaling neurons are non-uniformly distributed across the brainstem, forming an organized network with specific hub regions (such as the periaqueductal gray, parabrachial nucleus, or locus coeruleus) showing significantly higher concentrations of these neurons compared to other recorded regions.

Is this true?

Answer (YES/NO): YES